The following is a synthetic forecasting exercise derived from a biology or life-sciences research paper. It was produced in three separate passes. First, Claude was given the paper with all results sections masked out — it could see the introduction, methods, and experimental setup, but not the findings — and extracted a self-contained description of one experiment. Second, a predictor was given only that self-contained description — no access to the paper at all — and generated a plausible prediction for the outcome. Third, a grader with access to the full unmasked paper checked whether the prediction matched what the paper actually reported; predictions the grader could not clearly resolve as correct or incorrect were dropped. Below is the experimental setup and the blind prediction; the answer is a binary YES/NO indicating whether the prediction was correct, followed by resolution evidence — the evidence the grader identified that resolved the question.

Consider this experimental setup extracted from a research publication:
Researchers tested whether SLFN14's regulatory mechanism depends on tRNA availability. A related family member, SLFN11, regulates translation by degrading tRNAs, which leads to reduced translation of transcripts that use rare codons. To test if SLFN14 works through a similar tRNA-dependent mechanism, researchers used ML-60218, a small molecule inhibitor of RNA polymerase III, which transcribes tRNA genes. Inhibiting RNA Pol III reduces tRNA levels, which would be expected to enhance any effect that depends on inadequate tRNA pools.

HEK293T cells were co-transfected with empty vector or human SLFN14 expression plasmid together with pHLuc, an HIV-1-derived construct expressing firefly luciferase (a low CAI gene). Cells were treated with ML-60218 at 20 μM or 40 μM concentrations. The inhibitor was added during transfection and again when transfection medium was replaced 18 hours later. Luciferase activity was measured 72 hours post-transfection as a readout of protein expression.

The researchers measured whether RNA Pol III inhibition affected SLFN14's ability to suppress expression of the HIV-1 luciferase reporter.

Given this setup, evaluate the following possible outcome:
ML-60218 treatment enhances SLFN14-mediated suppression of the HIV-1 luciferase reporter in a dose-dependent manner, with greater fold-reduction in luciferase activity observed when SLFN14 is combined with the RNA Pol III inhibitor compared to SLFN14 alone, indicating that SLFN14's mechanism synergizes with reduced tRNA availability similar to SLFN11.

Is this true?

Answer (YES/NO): NO